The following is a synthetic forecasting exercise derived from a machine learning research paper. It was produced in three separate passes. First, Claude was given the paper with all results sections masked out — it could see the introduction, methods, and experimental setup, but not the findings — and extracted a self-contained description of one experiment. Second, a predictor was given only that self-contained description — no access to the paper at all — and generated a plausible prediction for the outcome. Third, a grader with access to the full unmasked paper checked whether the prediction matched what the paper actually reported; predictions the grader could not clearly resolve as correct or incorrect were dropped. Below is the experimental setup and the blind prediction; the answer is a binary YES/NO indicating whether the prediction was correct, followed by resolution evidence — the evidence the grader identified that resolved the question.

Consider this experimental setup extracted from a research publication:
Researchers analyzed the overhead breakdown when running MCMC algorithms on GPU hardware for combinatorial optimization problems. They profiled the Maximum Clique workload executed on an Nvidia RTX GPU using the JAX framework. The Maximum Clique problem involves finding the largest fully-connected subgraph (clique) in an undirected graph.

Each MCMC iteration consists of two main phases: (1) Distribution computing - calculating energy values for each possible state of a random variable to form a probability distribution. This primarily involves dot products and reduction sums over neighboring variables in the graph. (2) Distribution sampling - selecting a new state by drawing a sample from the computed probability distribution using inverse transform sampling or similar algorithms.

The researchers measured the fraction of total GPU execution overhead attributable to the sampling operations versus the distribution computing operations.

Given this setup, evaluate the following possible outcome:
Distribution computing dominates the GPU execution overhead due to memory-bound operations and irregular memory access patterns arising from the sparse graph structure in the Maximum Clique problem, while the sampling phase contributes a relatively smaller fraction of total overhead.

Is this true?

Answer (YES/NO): NO